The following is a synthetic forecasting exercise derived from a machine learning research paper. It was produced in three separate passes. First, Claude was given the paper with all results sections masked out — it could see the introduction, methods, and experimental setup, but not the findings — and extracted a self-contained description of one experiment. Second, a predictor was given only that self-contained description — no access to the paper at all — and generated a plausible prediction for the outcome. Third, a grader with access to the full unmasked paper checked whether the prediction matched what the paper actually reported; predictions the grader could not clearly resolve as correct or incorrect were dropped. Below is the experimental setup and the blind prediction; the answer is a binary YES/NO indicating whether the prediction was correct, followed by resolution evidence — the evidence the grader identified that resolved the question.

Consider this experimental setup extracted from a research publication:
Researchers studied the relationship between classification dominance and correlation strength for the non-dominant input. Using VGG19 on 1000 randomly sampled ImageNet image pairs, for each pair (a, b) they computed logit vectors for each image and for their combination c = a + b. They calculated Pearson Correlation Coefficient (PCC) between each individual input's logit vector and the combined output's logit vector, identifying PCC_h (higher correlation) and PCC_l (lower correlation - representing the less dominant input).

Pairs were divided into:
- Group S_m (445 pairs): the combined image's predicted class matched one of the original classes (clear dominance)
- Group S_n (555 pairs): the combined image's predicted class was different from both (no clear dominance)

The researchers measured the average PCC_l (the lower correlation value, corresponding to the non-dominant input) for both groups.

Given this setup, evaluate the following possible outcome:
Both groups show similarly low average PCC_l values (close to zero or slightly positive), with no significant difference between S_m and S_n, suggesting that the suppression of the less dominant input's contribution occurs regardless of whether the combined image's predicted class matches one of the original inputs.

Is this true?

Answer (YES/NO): NO